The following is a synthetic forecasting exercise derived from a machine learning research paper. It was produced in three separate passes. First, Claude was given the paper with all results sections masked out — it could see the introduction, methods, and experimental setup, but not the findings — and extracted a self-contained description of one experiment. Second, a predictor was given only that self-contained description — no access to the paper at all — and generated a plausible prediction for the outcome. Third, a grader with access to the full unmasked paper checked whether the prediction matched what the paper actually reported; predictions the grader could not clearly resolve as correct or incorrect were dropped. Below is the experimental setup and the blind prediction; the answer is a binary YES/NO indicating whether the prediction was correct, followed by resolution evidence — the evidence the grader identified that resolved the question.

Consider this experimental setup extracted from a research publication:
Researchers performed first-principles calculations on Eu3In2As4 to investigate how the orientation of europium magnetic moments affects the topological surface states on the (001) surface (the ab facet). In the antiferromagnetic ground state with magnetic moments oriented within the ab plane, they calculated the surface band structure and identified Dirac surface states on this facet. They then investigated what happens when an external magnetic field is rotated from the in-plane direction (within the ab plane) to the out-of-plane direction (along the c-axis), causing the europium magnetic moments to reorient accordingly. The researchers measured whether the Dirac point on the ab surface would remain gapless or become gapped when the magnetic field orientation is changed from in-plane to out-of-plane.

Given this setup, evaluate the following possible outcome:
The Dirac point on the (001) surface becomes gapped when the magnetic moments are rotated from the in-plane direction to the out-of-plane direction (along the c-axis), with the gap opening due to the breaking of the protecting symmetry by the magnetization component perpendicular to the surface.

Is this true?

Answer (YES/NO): YES